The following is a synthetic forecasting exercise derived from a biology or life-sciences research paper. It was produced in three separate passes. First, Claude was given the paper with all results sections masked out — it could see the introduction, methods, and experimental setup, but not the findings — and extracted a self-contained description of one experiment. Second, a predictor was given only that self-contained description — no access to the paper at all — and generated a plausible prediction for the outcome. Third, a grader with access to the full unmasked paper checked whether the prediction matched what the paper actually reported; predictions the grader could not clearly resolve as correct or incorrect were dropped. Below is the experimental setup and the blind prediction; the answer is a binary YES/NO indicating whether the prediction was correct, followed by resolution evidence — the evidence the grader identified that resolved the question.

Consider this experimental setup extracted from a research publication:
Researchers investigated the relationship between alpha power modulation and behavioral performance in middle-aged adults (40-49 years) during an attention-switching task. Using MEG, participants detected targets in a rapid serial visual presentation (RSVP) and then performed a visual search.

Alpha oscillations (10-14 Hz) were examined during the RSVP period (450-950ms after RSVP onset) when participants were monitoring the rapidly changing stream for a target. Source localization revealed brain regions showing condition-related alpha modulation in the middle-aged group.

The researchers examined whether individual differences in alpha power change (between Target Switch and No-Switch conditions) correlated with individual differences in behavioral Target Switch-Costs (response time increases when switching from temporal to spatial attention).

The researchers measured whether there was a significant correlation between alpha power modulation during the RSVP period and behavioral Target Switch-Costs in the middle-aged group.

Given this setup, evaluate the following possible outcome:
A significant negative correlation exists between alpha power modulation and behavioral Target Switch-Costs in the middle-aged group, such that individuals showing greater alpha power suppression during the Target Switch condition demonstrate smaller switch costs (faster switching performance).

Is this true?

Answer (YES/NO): NO